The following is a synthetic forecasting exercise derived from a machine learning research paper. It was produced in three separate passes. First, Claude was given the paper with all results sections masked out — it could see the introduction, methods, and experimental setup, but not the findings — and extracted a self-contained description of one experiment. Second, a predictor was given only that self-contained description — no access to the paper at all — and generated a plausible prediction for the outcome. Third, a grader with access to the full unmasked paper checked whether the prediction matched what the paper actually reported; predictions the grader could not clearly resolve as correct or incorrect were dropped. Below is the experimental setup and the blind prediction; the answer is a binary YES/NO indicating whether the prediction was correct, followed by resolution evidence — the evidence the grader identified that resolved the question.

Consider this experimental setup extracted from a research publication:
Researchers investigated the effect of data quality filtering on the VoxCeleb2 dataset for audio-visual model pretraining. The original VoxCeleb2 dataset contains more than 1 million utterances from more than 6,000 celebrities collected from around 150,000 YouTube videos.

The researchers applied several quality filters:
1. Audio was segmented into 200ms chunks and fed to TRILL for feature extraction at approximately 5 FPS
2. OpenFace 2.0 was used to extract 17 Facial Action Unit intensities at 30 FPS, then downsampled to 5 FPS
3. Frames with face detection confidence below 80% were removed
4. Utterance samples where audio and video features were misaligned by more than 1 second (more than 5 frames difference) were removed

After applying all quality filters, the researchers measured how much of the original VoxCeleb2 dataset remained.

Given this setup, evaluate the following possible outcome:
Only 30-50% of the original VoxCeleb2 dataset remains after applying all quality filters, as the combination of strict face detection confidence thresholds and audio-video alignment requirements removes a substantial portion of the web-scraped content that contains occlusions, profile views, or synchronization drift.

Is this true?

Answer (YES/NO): YES